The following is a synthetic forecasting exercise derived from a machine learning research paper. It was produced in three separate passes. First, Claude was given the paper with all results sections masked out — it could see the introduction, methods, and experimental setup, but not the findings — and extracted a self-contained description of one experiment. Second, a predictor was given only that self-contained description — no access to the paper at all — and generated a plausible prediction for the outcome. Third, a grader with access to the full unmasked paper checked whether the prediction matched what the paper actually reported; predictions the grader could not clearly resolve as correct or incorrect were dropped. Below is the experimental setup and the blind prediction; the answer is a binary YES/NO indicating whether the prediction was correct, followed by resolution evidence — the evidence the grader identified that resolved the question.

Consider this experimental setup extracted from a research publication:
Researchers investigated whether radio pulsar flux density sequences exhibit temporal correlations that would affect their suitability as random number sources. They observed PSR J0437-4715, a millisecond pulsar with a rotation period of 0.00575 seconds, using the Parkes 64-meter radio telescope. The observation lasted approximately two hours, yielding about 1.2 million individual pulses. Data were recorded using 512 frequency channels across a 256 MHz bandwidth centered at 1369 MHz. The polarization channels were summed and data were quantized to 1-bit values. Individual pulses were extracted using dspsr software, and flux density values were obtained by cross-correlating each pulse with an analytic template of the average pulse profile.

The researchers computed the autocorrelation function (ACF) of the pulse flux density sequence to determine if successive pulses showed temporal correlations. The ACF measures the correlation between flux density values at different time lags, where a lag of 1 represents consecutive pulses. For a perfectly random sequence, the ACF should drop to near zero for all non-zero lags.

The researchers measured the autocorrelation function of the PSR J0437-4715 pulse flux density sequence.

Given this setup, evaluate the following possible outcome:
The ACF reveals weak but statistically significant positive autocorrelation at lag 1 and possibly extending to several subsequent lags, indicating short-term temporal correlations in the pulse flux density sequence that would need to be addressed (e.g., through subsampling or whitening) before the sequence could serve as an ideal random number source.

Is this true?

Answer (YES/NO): YES